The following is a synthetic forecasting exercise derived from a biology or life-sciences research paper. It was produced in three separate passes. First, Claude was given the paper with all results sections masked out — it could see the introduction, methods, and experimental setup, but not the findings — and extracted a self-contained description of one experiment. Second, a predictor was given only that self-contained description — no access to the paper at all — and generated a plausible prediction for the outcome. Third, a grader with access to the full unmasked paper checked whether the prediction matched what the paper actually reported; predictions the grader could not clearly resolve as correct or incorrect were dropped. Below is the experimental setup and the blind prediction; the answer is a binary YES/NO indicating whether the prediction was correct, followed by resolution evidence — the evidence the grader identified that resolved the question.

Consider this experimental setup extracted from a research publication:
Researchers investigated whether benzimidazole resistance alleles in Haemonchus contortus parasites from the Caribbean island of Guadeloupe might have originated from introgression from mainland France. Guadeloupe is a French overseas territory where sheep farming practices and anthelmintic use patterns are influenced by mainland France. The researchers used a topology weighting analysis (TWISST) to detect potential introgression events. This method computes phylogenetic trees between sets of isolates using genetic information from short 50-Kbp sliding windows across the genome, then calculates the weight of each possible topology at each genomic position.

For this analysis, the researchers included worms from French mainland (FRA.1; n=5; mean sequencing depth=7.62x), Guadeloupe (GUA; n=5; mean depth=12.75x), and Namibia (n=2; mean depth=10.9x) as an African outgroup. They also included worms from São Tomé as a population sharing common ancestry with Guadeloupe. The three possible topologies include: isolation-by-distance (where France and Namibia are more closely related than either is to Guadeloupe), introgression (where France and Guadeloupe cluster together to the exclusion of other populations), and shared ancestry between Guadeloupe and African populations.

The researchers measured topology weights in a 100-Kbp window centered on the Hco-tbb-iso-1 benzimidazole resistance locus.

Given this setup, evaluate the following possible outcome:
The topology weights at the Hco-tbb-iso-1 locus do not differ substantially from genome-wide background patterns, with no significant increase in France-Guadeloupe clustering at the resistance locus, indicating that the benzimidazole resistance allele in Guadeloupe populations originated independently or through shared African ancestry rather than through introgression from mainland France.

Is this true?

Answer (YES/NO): NO